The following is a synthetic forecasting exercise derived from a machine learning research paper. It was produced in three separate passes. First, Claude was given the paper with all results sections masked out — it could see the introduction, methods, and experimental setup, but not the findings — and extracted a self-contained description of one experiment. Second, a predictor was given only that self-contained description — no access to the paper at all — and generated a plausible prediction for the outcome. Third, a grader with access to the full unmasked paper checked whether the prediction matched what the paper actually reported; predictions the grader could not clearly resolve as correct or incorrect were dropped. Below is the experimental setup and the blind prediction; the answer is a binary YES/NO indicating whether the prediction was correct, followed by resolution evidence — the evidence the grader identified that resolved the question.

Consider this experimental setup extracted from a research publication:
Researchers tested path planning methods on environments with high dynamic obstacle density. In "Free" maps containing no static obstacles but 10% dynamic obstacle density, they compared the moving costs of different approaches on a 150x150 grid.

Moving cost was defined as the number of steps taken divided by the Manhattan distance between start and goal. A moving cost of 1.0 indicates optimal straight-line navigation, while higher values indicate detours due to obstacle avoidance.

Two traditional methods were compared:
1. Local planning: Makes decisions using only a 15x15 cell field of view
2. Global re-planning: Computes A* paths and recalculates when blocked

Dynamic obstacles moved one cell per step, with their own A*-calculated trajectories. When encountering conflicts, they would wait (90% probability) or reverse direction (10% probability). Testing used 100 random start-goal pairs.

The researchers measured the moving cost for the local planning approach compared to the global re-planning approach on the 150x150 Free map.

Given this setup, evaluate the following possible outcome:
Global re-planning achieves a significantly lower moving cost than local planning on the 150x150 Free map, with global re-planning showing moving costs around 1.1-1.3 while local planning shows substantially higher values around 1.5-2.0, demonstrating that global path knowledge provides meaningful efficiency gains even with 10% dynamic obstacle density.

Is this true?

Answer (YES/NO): NO